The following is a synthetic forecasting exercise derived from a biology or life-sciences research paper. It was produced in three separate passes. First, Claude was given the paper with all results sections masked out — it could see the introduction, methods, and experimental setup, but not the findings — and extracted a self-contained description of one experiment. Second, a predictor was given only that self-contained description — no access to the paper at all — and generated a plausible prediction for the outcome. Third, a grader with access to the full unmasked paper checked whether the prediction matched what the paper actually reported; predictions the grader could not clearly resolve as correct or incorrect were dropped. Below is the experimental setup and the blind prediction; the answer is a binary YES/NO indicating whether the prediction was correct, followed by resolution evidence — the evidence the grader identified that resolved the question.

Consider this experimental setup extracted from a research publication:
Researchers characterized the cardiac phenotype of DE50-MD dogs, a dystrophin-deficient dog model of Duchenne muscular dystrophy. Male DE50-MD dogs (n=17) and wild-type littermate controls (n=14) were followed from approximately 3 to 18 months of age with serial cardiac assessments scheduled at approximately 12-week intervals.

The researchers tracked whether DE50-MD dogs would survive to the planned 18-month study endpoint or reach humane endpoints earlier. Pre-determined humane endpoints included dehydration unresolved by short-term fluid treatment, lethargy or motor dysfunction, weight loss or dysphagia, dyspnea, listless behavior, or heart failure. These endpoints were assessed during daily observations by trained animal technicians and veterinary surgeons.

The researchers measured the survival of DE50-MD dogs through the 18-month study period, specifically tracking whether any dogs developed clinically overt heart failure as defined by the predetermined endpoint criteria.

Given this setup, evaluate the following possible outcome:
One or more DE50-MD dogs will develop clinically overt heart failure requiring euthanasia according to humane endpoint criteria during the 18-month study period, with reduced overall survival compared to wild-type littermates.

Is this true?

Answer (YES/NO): NO